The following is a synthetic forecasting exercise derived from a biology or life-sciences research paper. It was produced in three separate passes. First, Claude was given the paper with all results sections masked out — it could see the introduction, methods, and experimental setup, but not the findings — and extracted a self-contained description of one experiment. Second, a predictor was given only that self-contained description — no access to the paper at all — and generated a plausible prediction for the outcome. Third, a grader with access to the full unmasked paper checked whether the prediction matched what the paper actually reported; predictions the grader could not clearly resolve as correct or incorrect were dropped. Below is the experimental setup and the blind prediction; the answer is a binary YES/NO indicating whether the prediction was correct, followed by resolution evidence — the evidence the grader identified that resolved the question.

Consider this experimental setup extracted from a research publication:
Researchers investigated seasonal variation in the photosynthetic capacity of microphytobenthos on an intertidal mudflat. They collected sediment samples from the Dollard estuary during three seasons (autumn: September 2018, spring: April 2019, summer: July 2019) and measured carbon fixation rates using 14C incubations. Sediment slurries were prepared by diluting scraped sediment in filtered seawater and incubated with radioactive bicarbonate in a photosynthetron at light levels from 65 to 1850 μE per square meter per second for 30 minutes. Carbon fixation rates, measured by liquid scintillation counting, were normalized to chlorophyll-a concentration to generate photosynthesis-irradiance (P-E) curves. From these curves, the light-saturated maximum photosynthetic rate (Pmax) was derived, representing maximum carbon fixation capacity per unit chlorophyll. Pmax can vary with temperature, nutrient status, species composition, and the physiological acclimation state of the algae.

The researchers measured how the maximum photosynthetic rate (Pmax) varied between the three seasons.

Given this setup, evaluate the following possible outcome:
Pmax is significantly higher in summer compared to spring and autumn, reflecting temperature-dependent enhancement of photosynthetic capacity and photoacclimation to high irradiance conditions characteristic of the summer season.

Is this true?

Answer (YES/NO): NO